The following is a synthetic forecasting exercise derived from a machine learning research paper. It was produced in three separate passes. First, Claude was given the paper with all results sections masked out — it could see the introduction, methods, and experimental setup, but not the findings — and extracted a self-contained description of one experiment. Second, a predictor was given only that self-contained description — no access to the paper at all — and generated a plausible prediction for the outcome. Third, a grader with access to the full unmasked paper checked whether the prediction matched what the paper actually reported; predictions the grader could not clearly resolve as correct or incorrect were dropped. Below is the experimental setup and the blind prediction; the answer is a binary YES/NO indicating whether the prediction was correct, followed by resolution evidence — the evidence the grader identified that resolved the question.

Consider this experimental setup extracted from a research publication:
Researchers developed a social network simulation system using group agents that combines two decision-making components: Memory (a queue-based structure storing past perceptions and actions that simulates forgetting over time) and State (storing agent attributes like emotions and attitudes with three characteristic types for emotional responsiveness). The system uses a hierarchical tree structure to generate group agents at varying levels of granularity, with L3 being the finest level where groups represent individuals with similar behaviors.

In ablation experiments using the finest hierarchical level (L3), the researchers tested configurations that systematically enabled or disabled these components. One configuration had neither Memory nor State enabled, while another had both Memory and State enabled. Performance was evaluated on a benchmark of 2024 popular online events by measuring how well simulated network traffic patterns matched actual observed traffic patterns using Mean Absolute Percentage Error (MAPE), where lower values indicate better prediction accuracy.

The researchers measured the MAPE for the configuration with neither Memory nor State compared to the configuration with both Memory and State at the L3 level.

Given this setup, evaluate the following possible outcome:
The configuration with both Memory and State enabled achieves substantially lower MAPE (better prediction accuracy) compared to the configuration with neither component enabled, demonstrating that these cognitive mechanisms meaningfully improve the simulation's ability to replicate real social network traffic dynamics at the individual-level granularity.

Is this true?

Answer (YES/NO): YES